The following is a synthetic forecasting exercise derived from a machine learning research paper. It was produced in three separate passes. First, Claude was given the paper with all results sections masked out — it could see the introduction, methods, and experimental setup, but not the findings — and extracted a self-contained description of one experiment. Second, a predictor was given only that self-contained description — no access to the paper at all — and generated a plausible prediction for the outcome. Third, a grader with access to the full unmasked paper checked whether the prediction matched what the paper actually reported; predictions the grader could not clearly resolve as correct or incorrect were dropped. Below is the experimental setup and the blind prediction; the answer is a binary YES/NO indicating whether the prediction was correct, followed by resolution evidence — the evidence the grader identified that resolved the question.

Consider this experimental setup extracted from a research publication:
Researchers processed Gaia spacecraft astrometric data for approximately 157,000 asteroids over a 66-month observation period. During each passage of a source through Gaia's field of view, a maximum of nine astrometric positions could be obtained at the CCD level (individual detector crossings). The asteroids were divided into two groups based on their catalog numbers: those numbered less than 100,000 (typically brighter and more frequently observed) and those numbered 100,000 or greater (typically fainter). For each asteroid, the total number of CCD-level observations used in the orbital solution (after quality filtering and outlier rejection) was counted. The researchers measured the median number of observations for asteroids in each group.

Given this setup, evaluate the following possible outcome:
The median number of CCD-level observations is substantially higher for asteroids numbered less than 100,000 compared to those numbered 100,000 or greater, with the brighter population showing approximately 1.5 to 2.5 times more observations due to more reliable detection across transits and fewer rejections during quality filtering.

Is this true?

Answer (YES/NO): YES